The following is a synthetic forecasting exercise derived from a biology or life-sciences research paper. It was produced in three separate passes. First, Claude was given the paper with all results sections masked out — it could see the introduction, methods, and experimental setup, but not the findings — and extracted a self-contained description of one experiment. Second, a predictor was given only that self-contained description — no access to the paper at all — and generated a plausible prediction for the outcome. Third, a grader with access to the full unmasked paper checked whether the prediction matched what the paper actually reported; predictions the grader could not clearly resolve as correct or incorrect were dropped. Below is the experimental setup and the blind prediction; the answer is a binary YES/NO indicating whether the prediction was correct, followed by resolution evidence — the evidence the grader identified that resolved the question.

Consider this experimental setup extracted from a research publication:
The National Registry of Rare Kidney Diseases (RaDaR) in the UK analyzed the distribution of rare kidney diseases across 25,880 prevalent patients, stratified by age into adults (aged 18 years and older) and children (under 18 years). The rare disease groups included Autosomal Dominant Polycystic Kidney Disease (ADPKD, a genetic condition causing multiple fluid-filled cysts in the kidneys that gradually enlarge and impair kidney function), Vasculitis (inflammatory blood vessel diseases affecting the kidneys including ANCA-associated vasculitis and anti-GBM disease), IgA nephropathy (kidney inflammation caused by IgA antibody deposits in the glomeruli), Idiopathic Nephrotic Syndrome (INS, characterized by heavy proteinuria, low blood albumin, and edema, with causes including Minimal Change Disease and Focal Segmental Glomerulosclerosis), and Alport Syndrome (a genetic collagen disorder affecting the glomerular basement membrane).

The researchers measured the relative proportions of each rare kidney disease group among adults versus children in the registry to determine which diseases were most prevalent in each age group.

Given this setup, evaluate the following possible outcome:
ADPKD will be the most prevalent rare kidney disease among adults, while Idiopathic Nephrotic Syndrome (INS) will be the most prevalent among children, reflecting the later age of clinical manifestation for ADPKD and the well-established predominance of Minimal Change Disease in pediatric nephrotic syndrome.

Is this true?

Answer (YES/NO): YES